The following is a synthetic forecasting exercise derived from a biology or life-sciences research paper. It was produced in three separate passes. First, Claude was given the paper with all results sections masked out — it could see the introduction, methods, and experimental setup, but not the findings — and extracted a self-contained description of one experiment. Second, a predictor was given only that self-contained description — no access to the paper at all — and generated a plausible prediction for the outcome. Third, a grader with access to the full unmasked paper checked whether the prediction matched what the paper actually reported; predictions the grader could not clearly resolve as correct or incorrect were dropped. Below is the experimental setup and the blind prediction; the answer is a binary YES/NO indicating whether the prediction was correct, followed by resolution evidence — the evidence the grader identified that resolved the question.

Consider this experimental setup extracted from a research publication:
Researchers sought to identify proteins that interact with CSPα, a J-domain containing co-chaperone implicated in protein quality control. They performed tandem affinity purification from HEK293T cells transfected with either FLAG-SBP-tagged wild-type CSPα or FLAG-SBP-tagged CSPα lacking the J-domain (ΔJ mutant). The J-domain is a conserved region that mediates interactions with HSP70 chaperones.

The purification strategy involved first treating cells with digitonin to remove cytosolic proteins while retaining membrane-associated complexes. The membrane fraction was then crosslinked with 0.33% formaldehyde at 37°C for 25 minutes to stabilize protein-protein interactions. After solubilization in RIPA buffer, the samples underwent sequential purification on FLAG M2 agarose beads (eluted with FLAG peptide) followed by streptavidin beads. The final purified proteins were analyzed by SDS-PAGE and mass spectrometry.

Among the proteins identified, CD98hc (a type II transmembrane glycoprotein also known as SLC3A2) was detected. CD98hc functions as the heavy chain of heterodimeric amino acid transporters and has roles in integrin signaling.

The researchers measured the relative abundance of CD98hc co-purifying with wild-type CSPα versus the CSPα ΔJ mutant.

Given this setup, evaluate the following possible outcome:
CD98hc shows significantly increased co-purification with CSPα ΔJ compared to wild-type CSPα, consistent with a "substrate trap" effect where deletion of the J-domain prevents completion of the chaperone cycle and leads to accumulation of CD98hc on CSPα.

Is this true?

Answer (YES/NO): YES